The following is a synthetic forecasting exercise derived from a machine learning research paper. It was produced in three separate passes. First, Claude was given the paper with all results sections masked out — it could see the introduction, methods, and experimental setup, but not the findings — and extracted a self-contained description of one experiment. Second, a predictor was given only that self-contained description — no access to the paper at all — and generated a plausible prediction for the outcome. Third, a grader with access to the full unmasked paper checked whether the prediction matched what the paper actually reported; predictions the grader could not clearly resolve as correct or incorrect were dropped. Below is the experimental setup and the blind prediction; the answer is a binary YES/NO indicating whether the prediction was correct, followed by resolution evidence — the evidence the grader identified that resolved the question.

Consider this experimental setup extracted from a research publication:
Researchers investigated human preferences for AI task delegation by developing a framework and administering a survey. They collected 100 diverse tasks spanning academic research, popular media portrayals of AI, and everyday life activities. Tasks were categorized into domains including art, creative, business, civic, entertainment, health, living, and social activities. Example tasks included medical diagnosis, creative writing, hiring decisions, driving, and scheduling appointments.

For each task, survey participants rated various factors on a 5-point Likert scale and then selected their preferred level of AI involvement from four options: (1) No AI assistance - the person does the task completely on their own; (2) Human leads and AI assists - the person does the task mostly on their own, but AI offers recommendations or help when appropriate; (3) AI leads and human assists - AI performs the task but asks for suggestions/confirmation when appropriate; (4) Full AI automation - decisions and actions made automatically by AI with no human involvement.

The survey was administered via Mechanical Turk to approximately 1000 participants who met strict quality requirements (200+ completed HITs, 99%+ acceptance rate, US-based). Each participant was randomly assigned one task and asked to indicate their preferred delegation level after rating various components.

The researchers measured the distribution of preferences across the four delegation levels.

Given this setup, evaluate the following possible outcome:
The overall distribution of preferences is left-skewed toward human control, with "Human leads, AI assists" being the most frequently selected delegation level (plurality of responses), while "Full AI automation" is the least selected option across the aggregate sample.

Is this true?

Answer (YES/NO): YES